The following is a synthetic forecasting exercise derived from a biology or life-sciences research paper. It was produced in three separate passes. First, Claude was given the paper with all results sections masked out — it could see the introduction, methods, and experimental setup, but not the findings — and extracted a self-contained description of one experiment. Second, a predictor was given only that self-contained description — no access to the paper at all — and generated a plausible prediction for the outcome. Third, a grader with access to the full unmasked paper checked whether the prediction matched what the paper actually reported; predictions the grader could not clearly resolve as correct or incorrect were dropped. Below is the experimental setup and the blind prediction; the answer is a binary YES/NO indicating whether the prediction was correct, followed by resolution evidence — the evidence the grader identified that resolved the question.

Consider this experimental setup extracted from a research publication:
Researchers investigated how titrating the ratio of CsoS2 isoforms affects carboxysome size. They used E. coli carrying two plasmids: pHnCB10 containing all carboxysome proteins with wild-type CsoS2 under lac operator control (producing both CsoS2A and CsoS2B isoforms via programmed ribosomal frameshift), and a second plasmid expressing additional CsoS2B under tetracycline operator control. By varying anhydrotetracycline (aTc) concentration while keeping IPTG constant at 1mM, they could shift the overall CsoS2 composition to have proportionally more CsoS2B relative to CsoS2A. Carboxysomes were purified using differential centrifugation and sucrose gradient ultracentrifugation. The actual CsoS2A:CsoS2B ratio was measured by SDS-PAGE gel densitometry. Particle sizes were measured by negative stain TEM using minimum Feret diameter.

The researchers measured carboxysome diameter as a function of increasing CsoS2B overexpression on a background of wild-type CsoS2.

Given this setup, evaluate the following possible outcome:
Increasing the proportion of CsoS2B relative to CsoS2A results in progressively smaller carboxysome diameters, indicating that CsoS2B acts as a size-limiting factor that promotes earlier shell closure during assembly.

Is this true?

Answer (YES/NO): YES